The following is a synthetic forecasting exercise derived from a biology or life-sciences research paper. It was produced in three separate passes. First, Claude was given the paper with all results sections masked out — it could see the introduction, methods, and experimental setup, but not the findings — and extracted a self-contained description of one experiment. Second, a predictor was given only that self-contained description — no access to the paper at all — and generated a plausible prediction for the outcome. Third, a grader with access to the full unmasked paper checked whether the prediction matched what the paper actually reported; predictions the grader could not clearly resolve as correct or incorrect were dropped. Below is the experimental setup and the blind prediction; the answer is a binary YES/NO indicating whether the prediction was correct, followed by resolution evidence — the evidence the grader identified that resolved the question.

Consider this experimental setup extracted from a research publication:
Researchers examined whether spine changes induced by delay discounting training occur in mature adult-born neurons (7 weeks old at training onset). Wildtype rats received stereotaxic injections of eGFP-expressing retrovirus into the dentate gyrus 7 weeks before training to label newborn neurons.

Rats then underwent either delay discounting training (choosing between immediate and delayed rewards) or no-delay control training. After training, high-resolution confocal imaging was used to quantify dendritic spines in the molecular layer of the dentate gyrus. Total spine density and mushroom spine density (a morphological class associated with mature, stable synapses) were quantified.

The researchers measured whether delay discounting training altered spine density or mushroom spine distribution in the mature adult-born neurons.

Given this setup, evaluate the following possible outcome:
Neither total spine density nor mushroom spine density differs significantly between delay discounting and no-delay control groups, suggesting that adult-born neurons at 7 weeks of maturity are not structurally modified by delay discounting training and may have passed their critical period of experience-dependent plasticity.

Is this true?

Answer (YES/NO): NO